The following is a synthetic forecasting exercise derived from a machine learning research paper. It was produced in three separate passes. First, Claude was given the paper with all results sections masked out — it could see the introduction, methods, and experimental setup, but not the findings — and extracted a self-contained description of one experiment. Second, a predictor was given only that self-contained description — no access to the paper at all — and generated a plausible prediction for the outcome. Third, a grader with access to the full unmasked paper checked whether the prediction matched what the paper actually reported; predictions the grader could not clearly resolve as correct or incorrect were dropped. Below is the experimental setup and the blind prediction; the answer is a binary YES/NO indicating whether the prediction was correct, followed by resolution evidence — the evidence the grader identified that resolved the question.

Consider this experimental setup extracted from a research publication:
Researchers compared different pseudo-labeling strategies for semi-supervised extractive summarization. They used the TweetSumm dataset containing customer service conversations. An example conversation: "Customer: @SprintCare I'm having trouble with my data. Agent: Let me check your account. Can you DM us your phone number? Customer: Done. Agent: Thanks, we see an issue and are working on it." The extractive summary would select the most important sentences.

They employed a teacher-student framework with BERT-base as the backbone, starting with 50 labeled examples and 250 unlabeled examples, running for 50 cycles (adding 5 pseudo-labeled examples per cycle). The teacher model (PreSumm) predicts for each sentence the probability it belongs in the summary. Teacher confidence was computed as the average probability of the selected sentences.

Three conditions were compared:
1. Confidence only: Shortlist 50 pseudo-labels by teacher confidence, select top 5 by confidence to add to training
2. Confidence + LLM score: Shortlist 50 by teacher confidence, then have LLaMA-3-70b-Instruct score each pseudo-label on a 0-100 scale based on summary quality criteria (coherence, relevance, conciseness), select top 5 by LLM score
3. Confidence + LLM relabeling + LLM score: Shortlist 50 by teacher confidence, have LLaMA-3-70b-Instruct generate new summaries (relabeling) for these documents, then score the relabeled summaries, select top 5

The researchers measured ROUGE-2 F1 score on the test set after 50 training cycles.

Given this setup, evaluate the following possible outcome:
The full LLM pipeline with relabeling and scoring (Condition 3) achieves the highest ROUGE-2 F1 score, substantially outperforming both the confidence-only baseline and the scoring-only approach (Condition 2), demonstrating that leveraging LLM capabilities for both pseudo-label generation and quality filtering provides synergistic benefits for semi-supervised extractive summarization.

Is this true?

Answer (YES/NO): YES